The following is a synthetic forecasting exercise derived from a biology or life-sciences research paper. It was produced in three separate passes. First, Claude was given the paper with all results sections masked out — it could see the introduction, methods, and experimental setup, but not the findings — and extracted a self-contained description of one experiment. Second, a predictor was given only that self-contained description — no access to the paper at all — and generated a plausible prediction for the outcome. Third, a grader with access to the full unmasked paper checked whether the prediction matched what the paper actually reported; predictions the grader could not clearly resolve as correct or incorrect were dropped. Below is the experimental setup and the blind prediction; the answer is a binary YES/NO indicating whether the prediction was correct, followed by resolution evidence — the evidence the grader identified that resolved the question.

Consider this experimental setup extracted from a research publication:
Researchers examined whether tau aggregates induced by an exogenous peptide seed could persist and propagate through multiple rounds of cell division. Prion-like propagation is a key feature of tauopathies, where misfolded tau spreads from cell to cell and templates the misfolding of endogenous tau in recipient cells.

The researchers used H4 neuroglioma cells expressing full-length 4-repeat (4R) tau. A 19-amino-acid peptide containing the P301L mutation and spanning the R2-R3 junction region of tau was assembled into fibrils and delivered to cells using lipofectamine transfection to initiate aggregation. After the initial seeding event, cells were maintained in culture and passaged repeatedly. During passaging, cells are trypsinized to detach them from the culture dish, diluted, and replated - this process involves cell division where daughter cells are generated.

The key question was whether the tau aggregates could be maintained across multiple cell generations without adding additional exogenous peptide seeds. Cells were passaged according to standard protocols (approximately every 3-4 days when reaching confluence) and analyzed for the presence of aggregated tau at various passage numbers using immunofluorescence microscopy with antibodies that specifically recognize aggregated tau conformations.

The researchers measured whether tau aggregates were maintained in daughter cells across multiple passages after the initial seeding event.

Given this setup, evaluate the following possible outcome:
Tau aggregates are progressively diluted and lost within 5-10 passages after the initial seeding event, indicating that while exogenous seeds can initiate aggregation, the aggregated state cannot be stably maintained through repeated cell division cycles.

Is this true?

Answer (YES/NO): NO